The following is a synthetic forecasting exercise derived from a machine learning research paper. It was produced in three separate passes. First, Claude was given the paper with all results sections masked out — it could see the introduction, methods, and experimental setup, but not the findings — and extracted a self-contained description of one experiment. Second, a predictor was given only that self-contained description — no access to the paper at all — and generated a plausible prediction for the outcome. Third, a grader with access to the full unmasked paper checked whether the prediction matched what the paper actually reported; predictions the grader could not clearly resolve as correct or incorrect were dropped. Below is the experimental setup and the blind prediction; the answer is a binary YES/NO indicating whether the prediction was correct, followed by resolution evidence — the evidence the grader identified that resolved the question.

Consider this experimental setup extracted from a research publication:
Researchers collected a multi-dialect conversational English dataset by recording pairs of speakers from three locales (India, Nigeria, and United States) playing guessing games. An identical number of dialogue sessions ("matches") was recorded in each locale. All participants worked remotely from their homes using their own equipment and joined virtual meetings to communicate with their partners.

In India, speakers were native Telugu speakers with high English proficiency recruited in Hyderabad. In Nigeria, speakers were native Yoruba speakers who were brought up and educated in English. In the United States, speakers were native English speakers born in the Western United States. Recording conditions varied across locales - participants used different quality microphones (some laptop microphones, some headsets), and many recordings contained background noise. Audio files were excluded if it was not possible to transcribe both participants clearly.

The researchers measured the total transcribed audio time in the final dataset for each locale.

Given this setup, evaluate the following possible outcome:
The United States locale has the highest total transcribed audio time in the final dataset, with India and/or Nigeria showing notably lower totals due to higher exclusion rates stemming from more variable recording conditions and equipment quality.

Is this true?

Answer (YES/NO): YES